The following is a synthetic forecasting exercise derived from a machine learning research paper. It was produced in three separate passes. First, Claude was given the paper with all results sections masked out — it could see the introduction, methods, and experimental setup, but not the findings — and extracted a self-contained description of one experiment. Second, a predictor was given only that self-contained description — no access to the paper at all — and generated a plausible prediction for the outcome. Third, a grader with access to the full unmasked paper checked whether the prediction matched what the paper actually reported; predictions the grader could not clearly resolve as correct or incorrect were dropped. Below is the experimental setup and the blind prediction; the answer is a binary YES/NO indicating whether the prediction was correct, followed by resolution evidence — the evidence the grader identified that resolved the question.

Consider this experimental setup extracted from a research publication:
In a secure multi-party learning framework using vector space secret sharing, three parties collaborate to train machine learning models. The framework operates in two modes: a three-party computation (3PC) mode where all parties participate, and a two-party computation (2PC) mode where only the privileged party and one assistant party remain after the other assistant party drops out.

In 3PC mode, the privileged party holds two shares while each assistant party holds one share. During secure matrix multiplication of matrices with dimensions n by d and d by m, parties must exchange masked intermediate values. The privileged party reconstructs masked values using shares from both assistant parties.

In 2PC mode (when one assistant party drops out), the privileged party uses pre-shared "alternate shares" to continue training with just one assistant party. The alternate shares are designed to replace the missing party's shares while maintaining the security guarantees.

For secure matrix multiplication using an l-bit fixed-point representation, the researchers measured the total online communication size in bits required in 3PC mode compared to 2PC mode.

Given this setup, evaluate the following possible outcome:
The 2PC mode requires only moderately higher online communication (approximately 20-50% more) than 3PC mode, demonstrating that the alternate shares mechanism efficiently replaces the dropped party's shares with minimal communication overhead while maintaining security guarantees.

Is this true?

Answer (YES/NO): NO